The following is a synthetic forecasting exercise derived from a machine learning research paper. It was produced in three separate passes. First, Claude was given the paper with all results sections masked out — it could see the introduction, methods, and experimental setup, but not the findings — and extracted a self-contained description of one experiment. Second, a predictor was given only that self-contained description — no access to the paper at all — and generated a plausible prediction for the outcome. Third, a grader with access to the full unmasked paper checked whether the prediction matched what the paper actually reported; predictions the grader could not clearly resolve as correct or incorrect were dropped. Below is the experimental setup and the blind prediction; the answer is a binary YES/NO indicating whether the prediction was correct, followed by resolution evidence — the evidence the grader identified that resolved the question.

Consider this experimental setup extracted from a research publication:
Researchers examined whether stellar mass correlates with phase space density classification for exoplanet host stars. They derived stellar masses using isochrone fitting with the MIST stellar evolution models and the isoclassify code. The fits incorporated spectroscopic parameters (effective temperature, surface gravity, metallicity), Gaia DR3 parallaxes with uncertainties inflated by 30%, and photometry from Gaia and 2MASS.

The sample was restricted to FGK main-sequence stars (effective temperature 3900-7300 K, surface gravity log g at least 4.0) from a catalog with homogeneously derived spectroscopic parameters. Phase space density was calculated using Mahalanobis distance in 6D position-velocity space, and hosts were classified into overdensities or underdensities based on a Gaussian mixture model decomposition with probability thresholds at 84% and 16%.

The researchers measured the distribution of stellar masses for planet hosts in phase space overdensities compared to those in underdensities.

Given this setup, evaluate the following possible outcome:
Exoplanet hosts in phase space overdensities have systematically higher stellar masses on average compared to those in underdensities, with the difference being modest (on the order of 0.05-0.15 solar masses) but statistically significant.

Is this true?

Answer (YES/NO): YES